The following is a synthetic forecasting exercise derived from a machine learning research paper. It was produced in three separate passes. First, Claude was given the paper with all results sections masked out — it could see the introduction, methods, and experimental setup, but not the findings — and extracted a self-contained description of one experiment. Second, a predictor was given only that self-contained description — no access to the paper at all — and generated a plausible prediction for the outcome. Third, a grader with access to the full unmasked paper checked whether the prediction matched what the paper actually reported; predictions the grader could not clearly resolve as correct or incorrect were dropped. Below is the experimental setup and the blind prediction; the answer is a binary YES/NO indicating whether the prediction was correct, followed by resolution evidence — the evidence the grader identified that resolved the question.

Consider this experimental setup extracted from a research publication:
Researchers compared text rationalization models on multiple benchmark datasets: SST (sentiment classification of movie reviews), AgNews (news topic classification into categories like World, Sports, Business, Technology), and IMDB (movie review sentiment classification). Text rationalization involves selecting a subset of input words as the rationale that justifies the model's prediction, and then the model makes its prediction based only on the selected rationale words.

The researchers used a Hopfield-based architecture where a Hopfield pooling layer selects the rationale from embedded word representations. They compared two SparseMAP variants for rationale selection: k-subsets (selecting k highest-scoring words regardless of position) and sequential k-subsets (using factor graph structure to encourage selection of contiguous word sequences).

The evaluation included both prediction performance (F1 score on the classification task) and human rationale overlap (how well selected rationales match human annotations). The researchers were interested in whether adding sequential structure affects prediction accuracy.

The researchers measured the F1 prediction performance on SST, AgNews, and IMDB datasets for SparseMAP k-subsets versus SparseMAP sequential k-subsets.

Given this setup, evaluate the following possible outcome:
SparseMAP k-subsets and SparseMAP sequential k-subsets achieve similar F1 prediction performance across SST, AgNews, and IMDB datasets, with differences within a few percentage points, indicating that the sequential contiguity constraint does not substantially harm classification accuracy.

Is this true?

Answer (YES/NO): YES